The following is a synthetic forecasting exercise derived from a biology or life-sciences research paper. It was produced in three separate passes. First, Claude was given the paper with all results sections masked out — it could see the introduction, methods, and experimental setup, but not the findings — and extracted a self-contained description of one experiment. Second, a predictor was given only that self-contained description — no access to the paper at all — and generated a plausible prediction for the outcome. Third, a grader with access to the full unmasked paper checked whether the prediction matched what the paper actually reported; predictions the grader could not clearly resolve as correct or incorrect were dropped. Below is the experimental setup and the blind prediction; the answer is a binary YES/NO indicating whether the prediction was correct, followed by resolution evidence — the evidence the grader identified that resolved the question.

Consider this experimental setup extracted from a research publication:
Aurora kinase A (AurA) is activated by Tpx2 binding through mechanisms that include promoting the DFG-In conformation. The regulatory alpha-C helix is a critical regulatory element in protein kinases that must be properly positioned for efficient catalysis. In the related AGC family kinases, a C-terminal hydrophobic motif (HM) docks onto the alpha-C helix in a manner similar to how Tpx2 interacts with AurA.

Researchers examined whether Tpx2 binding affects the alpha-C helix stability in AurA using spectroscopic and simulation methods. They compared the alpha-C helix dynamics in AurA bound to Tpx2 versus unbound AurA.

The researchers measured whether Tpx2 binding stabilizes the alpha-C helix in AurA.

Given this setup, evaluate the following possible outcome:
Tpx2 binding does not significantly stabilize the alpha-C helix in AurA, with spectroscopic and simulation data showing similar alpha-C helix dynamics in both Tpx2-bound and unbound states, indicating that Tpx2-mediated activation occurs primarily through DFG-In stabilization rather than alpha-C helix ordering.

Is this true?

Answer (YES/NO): NO